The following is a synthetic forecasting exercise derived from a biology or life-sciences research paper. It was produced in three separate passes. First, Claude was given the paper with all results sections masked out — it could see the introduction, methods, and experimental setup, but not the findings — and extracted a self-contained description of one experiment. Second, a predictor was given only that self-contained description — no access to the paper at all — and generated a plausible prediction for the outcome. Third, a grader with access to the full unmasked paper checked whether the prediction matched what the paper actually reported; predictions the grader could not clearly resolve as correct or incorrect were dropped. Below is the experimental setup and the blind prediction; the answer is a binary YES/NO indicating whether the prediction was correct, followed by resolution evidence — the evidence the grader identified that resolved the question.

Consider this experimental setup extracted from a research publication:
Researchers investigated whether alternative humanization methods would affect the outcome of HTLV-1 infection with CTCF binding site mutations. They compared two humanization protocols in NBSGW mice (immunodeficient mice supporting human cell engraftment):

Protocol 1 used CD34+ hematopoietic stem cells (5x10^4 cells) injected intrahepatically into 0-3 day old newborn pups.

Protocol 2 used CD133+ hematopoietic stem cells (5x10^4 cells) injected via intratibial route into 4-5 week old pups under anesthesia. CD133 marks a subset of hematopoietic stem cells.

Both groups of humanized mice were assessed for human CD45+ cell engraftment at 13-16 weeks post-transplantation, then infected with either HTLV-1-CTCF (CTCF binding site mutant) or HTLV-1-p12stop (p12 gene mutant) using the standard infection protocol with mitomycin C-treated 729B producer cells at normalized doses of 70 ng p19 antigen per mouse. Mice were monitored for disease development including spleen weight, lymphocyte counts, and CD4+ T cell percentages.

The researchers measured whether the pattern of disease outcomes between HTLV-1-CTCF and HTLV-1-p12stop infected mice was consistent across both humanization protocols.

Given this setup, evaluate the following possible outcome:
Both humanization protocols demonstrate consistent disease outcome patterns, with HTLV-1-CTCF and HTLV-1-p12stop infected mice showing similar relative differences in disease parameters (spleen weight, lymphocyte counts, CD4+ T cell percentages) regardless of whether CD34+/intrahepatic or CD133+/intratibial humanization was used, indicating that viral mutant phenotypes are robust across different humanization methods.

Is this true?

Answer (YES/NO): NO